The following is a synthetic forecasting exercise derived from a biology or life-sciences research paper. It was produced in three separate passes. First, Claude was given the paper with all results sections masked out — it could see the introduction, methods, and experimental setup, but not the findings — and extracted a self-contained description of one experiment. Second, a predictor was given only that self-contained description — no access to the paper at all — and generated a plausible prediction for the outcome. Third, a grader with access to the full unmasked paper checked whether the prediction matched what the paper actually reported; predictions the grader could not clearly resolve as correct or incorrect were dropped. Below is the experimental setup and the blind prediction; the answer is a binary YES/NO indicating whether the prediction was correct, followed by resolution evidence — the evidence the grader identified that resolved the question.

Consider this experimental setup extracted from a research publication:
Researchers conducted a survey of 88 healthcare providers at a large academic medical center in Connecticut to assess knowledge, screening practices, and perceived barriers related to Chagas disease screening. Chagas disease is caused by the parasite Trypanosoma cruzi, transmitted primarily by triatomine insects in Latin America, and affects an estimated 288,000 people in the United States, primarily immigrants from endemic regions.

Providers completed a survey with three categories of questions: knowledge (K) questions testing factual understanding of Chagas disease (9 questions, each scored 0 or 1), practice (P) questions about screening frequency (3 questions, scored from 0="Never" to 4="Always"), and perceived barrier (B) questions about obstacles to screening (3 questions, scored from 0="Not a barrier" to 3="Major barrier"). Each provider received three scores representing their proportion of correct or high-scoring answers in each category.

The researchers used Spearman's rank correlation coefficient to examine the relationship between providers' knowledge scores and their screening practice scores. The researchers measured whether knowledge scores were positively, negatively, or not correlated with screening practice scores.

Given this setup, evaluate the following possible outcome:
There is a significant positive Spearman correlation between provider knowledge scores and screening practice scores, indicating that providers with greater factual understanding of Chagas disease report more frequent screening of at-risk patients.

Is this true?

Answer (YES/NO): YES